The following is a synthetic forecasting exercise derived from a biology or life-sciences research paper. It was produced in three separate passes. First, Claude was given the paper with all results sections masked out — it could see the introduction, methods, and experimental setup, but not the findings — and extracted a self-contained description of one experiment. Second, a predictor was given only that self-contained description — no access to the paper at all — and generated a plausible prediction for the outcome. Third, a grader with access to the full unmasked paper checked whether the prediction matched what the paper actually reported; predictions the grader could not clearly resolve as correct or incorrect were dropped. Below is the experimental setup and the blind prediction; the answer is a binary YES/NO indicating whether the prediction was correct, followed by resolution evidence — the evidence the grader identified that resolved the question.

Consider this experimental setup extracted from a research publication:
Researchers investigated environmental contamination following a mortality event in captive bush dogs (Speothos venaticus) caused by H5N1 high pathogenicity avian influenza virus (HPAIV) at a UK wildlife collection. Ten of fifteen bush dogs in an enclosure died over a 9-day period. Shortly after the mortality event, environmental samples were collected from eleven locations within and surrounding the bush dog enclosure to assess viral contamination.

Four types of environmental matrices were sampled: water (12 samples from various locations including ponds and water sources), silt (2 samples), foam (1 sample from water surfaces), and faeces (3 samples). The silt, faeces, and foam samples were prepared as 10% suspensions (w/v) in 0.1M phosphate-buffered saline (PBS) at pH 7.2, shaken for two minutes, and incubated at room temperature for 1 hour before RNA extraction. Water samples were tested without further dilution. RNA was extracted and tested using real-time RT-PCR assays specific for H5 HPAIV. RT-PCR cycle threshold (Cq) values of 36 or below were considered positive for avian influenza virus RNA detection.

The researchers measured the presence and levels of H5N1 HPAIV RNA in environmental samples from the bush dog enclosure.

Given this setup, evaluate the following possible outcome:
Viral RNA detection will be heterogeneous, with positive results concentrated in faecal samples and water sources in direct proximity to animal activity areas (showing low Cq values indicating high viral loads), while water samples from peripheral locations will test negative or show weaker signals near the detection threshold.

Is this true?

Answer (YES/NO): NO